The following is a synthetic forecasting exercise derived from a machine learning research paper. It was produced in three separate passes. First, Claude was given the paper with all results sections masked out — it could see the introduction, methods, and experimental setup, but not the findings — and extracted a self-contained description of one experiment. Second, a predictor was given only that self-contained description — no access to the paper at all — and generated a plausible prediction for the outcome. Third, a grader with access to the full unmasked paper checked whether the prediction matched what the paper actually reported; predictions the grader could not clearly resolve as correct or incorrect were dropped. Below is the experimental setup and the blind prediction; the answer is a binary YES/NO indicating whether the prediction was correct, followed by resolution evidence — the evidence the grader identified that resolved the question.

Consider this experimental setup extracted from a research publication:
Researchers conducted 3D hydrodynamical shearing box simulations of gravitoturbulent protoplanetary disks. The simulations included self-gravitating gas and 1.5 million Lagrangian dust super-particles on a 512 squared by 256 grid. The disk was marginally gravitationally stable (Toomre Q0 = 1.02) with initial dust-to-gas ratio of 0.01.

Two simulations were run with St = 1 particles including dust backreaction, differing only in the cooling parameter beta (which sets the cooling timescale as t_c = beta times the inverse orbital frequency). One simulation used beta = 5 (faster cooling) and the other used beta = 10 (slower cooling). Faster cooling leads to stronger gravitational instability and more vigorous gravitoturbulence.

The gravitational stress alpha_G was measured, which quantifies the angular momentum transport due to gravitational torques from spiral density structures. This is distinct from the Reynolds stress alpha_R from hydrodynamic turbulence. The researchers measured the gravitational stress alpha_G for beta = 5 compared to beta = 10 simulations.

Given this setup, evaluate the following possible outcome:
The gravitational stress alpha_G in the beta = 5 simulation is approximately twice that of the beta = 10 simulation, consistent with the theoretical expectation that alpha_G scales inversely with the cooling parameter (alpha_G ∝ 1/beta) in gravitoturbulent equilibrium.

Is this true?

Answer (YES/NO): NO